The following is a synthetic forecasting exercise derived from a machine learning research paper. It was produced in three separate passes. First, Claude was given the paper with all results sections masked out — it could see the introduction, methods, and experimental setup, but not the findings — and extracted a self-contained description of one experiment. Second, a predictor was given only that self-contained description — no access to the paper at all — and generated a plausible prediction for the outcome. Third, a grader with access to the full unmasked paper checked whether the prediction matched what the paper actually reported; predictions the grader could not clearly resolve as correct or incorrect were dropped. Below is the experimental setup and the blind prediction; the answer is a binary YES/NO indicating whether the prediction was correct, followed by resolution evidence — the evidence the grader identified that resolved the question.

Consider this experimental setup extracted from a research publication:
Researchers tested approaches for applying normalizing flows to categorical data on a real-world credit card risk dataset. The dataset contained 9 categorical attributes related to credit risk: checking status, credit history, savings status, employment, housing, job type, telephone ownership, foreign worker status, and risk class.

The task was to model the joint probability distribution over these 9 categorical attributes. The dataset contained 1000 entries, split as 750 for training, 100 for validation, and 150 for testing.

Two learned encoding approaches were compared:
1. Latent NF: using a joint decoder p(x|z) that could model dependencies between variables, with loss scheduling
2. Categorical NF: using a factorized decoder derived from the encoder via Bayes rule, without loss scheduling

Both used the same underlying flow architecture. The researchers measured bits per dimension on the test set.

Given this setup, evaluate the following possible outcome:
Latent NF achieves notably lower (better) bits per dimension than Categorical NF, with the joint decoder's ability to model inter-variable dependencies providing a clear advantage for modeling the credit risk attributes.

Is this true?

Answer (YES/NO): NO